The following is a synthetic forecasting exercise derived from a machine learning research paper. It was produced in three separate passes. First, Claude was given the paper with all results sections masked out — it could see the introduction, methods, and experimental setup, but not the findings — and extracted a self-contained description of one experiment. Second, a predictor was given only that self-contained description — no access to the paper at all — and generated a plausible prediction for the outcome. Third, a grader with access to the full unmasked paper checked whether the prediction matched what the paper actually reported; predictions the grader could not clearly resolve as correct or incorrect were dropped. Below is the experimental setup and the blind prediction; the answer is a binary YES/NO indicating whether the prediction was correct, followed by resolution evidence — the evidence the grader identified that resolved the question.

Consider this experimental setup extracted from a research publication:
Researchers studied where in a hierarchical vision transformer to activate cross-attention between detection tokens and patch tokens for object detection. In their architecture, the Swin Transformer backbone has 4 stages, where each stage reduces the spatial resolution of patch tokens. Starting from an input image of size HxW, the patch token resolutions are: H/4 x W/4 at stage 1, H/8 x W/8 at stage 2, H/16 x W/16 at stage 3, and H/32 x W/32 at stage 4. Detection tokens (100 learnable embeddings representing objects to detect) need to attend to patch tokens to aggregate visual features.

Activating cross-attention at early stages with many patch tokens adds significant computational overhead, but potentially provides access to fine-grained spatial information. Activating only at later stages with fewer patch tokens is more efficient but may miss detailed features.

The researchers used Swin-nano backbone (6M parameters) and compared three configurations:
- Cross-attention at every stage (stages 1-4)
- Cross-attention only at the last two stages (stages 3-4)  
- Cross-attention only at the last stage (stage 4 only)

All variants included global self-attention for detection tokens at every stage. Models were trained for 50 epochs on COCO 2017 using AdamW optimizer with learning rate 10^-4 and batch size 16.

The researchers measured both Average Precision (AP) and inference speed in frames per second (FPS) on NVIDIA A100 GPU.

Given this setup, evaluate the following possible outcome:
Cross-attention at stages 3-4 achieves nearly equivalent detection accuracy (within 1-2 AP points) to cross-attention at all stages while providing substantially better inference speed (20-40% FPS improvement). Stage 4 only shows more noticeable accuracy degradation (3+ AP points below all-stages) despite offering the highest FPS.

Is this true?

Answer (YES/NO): NO